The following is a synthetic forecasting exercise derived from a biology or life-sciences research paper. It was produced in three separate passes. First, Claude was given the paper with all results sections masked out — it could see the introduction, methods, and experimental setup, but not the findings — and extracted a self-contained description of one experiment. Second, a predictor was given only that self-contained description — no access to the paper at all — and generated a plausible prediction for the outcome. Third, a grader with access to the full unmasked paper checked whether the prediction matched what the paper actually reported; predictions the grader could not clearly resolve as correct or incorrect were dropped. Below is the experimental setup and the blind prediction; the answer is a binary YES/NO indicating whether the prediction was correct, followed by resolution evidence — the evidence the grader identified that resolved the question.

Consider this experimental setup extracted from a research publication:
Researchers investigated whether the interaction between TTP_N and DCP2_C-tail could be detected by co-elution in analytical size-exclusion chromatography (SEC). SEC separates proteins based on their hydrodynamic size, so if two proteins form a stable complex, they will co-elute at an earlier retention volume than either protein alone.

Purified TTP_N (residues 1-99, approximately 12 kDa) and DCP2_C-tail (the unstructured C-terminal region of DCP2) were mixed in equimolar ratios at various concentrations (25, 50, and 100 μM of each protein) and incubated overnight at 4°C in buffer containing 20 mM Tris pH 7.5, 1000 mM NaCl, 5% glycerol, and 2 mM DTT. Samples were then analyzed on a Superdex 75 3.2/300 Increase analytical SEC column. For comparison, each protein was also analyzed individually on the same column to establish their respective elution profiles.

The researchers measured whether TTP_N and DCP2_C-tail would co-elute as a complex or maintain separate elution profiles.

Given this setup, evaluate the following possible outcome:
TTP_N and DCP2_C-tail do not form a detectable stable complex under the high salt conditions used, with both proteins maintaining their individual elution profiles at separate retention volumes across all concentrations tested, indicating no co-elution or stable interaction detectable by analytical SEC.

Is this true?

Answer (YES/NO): YES